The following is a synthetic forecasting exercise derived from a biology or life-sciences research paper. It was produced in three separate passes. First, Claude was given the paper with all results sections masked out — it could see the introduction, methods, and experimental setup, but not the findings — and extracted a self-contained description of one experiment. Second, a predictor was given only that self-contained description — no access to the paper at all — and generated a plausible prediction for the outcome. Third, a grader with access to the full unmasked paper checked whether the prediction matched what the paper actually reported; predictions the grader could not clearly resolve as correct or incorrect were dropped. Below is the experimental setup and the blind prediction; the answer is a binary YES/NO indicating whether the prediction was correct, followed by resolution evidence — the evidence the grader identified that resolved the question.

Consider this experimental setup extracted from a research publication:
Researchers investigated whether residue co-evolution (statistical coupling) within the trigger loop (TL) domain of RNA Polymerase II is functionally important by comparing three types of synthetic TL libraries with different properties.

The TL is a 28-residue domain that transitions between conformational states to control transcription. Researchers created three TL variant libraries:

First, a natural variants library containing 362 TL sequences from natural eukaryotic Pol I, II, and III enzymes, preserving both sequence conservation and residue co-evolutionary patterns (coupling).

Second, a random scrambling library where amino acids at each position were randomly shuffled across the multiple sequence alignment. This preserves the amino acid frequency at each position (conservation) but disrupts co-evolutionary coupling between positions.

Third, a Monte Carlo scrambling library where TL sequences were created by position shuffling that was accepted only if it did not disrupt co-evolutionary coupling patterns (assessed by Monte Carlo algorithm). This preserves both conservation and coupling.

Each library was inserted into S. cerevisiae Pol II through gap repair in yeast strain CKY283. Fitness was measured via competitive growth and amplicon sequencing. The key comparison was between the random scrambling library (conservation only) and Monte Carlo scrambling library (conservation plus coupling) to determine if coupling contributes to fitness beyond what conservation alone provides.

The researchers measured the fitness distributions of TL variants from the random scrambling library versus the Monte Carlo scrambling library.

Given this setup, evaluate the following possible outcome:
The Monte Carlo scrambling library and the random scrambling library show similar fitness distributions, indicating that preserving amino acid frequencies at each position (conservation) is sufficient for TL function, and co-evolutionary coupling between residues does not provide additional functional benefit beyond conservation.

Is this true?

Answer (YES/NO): YES